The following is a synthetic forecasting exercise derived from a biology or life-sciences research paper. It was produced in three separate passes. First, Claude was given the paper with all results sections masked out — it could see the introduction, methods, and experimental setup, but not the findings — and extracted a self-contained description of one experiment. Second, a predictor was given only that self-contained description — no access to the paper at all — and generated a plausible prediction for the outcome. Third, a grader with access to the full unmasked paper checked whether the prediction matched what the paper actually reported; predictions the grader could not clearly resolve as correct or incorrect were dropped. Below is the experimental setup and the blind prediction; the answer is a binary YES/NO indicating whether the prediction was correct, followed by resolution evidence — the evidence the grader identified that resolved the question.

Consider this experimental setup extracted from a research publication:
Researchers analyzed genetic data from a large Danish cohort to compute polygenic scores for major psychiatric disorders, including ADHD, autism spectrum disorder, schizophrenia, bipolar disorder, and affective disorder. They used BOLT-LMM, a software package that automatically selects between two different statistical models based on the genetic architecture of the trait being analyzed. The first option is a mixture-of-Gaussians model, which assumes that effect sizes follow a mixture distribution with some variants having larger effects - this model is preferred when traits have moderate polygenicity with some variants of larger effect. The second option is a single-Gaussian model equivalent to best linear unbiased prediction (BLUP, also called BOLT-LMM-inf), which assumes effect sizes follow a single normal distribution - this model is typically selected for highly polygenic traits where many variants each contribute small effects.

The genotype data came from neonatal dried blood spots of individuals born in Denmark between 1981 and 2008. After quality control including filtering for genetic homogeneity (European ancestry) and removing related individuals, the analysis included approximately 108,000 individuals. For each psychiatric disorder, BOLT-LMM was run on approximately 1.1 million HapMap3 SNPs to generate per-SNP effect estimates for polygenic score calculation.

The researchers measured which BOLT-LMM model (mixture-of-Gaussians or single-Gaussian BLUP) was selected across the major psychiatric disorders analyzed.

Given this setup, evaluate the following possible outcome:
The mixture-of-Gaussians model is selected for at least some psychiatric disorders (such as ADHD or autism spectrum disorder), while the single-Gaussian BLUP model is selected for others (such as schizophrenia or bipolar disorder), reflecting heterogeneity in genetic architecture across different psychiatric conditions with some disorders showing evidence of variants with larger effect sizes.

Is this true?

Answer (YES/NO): NO